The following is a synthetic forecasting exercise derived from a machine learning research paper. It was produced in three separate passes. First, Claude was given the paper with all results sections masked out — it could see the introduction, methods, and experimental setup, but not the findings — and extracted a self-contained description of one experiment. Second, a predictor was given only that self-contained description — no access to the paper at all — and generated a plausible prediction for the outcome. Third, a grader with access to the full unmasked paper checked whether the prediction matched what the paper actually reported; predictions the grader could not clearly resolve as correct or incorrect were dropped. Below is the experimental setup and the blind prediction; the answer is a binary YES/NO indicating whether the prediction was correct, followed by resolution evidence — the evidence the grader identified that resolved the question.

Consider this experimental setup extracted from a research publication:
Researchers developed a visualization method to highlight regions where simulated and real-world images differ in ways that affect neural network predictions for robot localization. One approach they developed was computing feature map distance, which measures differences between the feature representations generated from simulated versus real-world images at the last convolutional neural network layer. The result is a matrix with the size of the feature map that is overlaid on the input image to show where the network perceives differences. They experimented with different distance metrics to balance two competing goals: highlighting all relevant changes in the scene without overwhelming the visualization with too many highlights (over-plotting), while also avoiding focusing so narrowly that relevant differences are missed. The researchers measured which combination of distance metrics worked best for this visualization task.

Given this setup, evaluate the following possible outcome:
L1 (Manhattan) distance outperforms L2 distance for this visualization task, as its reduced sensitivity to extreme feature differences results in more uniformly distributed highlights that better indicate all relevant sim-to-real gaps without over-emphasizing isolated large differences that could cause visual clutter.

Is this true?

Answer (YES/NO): NO